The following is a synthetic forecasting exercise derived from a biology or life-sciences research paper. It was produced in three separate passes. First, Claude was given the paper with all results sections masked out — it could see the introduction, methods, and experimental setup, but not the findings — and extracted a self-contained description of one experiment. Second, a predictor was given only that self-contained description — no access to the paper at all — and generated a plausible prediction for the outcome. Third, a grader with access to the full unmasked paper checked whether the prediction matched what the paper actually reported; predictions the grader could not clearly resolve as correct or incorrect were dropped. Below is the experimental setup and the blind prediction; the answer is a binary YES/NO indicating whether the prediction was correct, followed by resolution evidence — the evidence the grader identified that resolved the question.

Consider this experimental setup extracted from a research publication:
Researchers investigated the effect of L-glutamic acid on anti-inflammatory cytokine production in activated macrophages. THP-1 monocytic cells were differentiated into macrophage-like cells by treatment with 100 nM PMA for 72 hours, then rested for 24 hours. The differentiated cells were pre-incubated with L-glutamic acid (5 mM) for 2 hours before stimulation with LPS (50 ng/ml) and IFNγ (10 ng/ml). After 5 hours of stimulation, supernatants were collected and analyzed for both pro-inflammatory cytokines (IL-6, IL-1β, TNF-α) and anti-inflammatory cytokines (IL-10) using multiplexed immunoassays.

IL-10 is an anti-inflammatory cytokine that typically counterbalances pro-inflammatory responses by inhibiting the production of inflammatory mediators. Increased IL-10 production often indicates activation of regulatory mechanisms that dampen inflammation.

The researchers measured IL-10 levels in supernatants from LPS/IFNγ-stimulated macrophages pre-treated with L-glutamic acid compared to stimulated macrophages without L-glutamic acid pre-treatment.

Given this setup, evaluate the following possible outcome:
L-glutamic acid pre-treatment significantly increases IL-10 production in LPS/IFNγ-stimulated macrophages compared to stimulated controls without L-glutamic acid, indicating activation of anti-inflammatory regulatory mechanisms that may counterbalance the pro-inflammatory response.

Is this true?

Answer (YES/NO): YES